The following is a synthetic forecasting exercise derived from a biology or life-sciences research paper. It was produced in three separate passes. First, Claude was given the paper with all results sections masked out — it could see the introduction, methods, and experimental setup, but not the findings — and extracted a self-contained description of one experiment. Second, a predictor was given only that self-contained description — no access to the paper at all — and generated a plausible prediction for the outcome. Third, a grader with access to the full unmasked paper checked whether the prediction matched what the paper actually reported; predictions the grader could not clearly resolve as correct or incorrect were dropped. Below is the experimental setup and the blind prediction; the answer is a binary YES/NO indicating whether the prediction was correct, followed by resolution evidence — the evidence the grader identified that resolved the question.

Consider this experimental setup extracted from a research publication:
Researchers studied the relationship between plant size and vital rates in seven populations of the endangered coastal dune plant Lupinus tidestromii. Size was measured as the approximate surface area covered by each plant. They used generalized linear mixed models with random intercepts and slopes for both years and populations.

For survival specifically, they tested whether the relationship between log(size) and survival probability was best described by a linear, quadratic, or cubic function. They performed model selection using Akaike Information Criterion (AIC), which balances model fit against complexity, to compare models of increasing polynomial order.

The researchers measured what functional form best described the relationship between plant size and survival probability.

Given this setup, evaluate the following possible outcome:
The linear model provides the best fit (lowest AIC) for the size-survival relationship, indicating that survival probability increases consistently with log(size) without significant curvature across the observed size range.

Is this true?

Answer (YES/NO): NO